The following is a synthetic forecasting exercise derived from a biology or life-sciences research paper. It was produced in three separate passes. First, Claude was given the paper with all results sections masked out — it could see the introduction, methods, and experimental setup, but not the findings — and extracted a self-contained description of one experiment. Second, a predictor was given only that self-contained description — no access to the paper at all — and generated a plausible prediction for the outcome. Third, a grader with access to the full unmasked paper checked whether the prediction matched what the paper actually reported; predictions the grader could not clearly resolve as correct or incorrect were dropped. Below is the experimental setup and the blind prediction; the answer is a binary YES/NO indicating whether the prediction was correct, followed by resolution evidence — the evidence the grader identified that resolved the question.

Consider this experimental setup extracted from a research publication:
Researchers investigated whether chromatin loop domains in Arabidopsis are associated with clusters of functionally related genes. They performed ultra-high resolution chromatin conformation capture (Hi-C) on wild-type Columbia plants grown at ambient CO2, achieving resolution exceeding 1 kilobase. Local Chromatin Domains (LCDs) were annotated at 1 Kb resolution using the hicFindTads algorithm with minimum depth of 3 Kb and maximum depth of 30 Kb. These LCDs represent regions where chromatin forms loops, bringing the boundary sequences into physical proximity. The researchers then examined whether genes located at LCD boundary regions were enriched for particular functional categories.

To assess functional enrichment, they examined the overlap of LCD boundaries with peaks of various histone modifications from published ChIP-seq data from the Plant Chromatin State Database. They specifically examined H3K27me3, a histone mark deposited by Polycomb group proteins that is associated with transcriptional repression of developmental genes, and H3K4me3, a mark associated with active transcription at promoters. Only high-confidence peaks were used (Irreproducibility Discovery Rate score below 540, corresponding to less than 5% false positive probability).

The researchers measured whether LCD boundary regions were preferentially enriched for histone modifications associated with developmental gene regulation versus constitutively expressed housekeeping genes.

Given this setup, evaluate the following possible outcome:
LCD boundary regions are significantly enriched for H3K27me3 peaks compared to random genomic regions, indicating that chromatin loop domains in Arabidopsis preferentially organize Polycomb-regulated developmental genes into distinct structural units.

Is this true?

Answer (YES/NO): YES